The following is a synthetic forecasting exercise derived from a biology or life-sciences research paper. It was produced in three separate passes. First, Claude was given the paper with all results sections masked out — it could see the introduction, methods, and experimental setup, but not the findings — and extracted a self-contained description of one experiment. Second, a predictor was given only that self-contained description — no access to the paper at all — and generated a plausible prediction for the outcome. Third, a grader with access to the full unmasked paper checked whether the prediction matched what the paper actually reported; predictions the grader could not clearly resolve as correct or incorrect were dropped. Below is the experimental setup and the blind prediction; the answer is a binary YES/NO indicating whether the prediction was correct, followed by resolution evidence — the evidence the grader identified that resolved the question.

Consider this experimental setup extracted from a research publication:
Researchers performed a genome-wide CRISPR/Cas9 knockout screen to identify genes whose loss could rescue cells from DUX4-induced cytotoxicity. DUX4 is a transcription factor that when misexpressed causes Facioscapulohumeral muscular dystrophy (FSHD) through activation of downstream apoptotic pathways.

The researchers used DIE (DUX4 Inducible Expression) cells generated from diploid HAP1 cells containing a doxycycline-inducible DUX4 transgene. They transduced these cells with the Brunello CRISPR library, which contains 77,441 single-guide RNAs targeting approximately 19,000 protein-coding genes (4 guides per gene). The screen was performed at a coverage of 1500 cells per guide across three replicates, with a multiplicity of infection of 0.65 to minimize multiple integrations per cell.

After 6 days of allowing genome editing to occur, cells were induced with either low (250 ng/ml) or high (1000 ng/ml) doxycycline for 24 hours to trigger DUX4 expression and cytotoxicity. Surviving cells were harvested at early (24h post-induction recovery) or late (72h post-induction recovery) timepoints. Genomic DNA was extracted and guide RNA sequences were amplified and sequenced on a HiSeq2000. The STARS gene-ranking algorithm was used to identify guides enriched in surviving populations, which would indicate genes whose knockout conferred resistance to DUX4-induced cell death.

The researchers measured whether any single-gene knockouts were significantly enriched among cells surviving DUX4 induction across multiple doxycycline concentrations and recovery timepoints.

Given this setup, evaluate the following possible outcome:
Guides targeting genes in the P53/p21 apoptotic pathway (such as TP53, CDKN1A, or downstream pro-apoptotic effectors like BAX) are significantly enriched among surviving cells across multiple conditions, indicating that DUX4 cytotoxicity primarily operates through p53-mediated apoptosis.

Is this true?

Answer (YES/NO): NO